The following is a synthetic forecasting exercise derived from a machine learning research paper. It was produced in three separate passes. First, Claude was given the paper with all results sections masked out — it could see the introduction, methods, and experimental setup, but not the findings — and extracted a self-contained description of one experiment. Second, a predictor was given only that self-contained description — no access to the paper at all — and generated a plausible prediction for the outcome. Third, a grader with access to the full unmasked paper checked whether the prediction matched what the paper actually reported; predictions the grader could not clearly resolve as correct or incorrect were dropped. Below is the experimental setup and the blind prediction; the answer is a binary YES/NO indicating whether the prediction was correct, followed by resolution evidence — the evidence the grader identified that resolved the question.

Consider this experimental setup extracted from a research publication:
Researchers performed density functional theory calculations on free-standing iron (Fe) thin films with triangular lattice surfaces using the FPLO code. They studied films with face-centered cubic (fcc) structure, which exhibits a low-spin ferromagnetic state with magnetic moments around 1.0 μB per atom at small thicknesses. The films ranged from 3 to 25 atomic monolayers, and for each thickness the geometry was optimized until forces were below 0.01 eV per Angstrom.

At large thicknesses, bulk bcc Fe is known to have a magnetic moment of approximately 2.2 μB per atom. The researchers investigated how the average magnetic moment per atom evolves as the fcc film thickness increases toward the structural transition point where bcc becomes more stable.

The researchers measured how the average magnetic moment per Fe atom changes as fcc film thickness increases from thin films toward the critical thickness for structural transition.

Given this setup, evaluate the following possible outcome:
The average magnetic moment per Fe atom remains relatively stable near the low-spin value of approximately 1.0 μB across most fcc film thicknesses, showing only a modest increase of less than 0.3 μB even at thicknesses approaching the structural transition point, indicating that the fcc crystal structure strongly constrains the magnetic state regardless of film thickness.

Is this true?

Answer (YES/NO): NO